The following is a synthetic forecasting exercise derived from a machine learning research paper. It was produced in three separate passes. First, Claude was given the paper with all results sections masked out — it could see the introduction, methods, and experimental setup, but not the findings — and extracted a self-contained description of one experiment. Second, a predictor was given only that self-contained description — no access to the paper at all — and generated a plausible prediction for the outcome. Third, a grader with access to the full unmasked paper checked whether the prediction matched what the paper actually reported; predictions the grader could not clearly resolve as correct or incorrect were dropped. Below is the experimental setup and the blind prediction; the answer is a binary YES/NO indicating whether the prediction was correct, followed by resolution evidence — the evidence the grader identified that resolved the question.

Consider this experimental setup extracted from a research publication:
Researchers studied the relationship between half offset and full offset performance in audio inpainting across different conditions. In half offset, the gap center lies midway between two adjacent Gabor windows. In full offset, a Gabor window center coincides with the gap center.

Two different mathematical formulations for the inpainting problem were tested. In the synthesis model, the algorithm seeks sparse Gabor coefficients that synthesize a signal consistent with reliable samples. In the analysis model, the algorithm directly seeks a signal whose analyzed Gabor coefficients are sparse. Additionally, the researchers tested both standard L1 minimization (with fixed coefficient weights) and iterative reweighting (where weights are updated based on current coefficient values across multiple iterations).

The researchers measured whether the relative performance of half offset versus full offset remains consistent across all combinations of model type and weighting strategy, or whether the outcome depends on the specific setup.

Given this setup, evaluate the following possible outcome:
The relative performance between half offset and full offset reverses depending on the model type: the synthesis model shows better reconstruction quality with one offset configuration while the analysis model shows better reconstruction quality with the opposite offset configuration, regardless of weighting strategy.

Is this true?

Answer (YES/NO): NO